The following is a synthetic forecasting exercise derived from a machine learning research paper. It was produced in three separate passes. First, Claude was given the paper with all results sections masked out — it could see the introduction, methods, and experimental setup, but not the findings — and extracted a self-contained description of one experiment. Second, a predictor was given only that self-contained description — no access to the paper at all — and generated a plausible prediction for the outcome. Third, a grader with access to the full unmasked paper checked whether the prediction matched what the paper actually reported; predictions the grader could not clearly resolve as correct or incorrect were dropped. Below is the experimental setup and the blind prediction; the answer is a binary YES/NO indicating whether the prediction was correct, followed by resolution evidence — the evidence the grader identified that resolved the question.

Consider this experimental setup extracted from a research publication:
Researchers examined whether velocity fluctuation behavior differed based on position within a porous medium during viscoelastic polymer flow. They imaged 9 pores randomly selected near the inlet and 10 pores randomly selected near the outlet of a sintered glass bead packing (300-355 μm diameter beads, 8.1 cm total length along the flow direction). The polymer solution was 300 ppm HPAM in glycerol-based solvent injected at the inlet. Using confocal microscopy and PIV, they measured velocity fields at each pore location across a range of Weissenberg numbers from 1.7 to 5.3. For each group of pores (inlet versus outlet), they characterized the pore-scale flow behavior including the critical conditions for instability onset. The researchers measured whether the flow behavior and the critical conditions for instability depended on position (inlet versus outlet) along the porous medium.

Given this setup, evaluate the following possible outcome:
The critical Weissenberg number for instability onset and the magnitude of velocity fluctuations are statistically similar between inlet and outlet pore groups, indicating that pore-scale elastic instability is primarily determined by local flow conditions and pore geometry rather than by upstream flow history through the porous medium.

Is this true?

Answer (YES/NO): YES